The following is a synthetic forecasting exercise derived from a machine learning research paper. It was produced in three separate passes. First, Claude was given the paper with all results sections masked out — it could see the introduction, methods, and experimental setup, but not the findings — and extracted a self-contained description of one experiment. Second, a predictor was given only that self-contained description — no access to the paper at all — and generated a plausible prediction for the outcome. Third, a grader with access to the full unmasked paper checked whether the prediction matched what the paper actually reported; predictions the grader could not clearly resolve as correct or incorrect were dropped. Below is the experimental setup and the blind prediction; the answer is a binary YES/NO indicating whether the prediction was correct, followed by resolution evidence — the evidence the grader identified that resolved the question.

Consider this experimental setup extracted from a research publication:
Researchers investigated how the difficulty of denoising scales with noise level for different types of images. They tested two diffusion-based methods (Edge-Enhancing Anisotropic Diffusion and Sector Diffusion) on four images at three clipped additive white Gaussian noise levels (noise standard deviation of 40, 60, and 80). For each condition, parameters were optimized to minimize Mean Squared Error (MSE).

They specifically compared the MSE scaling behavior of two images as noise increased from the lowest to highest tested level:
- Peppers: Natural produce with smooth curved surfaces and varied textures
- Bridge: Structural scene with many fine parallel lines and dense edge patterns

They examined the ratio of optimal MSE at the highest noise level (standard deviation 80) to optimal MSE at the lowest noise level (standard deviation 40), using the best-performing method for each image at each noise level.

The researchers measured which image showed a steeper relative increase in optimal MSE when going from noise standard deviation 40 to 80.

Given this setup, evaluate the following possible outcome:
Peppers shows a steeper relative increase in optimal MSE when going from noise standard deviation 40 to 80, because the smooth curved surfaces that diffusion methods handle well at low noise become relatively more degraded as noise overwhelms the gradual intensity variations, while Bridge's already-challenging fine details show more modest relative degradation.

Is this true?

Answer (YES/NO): YES